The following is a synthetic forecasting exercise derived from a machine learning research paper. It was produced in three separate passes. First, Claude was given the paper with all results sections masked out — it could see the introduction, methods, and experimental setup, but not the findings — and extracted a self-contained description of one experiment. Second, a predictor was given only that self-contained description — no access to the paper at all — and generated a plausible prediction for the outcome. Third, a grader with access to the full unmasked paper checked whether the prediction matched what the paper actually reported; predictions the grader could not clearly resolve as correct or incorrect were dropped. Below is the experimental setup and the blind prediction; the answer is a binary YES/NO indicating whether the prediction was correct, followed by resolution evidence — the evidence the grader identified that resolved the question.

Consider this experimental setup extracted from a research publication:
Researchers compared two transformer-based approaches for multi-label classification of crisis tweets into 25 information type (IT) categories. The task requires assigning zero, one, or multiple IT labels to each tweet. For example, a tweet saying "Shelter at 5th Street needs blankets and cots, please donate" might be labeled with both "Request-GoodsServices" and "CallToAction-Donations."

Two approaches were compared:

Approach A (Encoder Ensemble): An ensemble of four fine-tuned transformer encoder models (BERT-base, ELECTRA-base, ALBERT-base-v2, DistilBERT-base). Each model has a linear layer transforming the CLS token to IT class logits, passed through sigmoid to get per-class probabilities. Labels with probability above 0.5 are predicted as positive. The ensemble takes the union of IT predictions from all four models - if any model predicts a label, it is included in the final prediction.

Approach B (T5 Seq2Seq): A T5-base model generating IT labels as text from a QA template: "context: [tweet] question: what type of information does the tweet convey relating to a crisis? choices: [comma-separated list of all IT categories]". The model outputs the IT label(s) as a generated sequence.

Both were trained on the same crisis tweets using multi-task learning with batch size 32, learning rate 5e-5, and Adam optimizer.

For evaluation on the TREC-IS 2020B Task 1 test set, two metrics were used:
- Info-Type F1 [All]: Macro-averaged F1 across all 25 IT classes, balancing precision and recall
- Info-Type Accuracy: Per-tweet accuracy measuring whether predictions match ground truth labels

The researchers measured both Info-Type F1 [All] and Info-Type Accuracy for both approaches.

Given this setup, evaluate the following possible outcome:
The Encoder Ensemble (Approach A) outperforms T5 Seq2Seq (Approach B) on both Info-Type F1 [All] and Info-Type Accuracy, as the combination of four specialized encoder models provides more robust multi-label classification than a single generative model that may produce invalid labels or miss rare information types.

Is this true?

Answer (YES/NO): NO